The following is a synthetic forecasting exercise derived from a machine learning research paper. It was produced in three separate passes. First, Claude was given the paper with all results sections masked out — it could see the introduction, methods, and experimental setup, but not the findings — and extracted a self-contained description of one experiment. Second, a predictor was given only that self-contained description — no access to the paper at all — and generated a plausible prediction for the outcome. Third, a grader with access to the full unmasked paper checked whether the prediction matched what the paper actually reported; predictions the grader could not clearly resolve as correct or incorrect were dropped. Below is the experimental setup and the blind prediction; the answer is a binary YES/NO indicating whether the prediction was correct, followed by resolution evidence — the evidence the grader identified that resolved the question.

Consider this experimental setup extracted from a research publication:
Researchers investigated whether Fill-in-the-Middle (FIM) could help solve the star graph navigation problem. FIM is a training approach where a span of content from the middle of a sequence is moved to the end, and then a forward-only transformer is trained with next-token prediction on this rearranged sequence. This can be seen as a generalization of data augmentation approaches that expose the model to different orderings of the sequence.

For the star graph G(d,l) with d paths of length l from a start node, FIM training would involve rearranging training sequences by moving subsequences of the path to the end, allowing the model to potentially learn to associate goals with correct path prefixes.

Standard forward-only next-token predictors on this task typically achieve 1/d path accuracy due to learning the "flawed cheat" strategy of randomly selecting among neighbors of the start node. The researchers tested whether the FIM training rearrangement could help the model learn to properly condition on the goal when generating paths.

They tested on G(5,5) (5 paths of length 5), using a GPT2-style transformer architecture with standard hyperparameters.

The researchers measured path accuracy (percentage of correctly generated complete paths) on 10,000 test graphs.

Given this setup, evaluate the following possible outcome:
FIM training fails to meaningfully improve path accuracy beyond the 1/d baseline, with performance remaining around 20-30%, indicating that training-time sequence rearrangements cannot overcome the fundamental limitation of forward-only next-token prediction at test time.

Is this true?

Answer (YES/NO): YES